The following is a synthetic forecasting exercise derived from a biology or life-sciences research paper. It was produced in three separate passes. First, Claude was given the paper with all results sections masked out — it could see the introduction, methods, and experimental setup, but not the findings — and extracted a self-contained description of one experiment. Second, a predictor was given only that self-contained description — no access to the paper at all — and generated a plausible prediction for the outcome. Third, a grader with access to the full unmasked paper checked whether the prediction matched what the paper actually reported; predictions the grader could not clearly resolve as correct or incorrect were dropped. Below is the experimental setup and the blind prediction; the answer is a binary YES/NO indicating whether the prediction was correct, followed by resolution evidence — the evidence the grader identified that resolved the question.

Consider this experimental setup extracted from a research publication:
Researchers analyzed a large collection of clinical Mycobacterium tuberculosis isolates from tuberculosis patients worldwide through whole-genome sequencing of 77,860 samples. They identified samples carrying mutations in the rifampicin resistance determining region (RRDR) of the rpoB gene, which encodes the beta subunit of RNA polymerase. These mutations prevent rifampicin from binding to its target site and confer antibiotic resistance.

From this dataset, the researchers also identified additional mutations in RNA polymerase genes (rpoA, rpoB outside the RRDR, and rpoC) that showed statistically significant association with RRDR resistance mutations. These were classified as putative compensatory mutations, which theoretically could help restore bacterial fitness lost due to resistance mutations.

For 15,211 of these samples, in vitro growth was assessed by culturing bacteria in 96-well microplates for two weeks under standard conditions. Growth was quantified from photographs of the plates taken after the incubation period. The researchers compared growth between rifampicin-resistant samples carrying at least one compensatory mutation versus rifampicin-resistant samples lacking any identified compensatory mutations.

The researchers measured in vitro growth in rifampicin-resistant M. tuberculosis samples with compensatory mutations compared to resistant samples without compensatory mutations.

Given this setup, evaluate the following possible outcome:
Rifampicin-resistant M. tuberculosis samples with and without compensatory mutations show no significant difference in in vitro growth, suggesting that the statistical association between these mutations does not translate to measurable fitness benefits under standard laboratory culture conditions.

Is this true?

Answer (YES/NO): NO